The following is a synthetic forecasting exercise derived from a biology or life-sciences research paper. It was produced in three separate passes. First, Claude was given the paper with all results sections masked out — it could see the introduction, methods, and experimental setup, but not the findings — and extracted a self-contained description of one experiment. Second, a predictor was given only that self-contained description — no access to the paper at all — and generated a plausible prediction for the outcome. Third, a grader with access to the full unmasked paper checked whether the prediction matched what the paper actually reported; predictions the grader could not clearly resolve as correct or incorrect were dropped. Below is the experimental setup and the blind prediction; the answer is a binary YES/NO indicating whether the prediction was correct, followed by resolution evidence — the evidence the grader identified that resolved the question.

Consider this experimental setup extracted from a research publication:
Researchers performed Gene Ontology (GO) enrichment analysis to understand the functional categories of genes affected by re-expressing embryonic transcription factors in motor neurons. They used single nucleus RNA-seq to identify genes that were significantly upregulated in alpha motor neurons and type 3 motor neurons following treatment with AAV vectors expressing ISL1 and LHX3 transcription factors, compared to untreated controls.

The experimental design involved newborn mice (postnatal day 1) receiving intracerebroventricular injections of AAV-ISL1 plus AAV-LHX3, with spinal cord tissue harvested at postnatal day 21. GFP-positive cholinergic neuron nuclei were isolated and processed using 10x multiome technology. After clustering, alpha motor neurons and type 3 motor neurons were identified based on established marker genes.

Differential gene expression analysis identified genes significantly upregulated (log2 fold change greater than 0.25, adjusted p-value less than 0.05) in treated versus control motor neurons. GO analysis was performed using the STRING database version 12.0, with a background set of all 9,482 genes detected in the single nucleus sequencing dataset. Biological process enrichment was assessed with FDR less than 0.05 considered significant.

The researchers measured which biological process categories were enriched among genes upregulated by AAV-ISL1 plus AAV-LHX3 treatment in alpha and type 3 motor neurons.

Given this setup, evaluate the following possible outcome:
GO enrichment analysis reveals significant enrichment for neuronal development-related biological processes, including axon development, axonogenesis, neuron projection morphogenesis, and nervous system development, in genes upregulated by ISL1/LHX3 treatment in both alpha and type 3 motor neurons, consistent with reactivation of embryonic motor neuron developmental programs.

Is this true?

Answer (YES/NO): YES